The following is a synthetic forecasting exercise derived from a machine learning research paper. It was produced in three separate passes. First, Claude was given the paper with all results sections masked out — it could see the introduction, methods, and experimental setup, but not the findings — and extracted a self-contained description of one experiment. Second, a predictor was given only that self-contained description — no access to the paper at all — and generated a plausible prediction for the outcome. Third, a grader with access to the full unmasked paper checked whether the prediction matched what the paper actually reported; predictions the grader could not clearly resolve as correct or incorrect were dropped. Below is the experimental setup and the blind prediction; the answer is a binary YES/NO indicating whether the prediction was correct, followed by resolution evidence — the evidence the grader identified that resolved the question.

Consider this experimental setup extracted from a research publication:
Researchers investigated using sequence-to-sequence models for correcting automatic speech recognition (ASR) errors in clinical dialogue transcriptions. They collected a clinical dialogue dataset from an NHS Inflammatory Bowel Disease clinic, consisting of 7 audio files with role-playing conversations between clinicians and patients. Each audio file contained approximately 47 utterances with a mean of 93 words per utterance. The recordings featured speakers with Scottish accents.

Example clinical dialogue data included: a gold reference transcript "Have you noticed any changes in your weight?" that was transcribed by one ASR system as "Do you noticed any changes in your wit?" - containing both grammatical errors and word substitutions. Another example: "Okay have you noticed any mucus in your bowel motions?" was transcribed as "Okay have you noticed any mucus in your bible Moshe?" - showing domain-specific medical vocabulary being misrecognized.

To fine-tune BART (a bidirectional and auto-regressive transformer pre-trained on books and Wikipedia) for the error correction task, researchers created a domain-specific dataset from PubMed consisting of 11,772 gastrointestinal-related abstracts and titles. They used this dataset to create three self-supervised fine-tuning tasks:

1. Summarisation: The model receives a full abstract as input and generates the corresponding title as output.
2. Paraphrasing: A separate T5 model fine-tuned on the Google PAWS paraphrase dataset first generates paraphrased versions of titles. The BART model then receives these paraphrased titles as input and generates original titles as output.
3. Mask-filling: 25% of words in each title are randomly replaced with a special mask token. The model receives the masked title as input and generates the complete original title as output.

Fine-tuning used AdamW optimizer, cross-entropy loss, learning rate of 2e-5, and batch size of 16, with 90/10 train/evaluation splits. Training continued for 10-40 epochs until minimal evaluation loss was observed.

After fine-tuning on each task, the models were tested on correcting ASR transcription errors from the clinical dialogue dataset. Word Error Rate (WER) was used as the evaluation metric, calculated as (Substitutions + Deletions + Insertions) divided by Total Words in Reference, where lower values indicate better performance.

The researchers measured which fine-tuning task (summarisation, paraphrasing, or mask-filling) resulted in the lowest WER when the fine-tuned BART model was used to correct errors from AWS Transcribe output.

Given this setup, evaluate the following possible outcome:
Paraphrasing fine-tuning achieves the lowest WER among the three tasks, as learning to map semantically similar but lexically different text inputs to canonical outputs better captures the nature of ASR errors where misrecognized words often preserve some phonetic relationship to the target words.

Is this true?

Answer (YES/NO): NO